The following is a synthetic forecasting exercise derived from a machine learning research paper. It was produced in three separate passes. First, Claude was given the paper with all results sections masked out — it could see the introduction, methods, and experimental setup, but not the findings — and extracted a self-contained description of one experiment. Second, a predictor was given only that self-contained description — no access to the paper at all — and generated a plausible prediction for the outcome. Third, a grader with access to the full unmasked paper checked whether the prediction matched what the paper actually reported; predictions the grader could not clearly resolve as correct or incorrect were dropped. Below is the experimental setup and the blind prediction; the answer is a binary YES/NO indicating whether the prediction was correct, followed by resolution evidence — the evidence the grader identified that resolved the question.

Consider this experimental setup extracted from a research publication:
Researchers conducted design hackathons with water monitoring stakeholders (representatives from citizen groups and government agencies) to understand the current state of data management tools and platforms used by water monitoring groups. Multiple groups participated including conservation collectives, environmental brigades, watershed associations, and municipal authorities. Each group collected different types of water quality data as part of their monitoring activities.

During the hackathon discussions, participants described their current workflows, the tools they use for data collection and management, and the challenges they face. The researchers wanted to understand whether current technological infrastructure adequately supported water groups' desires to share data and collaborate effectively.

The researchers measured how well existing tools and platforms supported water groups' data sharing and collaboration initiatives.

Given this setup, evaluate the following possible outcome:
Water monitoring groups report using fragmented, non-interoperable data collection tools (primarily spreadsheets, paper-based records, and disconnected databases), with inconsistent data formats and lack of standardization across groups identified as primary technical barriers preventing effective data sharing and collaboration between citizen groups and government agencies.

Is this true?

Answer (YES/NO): YES